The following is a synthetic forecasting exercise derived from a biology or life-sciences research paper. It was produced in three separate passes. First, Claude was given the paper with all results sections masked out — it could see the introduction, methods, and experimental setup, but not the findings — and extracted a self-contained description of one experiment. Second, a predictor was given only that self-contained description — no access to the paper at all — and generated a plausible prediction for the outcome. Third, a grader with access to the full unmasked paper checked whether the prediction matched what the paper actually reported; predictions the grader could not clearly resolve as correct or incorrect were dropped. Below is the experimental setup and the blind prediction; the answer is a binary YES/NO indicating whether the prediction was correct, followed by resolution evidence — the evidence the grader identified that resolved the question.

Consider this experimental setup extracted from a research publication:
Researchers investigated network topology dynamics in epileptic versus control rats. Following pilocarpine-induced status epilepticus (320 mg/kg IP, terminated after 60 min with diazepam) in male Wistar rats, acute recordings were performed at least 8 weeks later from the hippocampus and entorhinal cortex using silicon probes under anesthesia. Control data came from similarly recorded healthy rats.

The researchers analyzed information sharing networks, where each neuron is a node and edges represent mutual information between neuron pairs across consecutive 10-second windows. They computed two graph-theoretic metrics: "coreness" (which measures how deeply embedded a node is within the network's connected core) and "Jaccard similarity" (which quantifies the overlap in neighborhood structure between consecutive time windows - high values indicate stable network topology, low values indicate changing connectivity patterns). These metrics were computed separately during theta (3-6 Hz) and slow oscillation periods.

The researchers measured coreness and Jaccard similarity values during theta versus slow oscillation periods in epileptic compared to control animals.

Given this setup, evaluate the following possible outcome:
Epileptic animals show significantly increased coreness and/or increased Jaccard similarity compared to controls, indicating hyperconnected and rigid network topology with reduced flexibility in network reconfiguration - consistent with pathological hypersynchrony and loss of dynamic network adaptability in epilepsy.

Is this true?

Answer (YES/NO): NO